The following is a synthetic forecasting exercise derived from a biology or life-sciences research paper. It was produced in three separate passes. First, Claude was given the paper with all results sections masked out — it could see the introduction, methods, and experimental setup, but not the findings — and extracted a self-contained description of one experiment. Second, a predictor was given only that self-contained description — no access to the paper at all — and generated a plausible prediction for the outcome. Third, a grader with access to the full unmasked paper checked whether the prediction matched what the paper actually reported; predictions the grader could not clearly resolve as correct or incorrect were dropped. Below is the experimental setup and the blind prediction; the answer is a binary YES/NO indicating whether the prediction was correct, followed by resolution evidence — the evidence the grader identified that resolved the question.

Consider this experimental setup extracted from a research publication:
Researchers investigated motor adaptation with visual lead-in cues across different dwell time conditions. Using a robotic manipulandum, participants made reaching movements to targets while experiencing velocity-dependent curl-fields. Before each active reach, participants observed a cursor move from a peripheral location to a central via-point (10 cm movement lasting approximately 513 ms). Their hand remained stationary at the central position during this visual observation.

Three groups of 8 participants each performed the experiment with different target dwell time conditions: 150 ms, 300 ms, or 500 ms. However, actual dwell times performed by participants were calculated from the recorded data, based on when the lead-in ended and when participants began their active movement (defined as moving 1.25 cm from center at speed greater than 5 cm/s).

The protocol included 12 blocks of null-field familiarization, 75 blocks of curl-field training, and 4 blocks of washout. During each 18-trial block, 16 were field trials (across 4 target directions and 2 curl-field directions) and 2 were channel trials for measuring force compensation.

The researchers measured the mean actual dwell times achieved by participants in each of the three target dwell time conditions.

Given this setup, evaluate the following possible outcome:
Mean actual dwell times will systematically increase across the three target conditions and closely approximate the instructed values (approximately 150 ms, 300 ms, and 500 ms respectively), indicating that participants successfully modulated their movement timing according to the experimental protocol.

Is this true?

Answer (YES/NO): NO